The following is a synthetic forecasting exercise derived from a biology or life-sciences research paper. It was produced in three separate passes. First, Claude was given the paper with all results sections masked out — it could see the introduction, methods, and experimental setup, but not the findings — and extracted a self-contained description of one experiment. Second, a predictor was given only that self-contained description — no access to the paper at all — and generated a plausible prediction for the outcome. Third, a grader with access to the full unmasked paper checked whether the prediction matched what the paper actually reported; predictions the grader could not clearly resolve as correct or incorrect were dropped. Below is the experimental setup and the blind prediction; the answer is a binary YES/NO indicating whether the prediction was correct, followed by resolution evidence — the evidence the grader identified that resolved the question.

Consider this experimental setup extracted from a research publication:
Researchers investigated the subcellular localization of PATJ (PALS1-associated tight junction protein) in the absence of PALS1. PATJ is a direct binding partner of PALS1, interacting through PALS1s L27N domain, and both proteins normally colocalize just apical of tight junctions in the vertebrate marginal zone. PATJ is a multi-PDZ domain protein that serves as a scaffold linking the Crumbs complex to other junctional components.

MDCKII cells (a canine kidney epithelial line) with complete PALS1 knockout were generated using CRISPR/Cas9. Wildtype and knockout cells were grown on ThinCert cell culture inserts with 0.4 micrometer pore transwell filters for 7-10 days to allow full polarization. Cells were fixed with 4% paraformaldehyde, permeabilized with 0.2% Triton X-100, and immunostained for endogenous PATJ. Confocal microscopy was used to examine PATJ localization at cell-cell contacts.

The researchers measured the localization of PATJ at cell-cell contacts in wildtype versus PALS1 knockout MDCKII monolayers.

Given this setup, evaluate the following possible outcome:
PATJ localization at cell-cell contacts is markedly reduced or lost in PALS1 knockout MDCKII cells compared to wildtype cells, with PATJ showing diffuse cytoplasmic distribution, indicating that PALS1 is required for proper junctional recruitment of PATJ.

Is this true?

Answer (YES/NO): NO